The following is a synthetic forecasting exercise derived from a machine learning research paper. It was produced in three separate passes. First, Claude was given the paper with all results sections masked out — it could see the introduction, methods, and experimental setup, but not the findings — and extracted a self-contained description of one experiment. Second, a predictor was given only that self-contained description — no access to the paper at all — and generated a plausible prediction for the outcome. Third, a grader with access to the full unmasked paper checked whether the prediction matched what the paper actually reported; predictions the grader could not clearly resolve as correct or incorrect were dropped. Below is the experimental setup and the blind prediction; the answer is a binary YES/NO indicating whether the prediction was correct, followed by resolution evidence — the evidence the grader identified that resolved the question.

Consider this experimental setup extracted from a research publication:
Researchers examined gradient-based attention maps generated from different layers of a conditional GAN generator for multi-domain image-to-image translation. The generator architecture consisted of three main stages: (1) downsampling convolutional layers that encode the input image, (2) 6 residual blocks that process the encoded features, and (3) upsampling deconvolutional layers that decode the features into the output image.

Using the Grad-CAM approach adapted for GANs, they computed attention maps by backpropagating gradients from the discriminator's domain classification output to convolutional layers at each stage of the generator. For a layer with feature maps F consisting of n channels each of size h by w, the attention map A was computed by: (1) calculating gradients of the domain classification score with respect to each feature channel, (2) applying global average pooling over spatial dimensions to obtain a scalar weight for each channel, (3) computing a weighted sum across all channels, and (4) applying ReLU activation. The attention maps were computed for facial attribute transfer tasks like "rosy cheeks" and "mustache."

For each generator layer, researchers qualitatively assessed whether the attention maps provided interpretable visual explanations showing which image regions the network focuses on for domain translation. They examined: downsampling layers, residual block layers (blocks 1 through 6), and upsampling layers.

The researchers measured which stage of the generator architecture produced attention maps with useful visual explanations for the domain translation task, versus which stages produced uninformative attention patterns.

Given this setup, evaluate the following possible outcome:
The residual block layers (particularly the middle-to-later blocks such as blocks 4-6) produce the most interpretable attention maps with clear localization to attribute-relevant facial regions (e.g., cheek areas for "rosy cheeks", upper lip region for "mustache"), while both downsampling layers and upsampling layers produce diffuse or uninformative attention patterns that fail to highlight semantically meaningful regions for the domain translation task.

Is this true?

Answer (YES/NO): NO